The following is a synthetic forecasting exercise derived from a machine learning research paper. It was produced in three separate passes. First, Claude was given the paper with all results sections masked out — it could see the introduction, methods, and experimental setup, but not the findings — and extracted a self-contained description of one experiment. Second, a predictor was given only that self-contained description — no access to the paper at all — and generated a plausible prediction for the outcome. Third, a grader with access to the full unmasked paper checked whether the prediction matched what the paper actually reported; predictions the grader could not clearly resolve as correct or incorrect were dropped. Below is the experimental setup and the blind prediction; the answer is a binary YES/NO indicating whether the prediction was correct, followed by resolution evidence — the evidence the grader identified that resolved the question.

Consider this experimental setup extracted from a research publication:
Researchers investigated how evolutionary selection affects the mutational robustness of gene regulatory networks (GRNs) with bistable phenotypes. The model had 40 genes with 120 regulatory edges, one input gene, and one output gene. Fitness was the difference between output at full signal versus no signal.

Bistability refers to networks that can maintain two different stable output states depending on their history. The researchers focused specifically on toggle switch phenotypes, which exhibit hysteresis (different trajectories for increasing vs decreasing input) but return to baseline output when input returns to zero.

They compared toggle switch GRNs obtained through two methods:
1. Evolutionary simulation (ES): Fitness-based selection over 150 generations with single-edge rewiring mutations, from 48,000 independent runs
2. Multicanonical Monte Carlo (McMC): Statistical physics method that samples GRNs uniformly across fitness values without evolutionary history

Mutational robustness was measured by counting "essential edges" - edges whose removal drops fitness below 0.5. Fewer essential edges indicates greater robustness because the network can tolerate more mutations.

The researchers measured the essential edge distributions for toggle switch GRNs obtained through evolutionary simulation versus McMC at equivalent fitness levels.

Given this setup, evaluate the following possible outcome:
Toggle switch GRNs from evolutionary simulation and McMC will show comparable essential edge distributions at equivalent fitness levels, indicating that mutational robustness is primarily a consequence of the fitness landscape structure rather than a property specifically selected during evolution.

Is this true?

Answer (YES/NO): NO